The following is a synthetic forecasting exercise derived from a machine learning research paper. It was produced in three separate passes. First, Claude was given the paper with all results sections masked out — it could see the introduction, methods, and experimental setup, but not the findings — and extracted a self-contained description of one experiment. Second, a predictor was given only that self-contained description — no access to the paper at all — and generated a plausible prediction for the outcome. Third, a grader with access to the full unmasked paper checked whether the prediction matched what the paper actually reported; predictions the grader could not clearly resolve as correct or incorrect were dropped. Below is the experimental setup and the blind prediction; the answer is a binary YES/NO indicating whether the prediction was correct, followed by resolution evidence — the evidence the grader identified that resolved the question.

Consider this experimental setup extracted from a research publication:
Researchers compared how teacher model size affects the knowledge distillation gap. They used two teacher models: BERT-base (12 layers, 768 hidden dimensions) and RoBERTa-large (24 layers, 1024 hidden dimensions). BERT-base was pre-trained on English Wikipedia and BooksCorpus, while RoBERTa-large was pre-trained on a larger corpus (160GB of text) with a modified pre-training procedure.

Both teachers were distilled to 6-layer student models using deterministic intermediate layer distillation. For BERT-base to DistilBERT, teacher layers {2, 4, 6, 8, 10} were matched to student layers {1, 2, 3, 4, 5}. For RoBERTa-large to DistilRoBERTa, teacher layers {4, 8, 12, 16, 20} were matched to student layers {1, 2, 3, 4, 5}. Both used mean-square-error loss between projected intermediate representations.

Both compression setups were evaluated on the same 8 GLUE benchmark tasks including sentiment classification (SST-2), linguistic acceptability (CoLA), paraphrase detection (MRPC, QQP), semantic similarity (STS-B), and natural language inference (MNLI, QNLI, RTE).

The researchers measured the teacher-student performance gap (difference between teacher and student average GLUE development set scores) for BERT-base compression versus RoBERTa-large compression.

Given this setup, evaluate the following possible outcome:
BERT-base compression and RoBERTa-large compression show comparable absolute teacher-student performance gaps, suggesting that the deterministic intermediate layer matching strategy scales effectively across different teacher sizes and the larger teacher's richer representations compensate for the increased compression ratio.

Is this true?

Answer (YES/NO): NO